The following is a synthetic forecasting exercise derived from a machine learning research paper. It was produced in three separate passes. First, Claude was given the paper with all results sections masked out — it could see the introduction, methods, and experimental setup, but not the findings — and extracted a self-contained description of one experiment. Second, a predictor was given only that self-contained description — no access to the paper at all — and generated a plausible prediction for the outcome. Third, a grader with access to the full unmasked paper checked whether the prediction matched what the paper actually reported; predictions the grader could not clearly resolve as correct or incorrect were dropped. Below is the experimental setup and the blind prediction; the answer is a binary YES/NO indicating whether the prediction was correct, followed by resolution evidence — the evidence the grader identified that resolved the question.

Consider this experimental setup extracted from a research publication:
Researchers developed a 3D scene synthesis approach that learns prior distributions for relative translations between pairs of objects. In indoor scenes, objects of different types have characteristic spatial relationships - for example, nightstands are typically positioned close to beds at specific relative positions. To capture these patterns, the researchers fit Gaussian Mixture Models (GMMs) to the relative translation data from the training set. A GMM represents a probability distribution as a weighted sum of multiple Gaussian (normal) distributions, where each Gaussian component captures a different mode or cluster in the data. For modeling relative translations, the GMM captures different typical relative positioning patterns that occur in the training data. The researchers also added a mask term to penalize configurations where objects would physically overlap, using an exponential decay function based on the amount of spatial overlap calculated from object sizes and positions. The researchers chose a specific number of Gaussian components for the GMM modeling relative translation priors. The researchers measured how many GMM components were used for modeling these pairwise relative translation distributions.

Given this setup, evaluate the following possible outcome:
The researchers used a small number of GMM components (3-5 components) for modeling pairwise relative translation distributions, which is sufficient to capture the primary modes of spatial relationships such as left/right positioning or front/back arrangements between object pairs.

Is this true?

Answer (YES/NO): NO